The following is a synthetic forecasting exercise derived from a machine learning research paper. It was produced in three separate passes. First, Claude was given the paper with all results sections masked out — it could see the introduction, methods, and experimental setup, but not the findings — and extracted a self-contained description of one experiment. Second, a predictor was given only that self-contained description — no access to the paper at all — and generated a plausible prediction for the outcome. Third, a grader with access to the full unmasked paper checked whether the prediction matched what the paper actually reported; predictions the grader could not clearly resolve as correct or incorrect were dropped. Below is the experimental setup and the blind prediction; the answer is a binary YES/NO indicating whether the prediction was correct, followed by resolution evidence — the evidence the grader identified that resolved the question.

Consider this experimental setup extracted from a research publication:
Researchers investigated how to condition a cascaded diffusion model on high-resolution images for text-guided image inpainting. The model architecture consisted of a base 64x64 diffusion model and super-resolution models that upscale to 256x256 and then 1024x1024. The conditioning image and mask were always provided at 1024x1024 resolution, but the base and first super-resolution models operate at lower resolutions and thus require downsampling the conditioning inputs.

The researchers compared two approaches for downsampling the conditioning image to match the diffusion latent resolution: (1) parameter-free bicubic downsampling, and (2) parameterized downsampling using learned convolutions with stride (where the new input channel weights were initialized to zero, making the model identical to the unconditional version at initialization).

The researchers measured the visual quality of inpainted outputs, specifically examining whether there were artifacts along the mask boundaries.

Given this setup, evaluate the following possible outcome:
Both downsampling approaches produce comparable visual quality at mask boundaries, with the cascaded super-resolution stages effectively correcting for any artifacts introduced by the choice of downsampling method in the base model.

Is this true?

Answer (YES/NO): NO